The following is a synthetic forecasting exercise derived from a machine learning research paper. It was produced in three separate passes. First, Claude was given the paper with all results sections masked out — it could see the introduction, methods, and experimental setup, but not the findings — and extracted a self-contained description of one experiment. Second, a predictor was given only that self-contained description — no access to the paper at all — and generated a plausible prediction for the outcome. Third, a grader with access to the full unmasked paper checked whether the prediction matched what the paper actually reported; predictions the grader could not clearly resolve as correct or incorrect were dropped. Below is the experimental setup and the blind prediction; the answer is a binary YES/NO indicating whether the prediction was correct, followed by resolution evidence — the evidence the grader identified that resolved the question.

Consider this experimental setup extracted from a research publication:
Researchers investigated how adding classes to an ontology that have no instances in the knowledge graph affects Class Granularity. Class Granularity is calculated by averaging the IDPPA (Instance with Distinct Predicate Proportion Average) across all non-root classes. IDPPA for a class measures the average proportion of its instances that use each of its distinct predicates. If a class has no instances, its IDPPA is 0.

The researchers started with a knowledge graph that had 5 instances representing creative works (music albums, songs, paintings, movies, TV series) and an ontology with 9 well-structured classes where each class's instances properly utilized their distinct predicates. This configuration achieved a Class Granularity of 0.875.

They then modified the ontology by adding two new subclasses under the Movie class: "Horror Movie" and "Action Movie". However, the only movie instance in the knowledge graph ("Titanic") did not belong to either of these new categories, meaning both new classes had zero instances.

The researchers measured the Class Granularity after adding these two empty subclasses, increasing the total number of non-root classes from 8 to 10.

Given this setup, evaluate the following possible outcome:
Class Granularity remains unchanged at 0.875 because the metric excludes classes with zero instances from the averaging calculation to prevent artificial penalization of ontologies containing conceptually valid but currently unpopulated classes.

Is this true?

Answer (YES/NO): NO